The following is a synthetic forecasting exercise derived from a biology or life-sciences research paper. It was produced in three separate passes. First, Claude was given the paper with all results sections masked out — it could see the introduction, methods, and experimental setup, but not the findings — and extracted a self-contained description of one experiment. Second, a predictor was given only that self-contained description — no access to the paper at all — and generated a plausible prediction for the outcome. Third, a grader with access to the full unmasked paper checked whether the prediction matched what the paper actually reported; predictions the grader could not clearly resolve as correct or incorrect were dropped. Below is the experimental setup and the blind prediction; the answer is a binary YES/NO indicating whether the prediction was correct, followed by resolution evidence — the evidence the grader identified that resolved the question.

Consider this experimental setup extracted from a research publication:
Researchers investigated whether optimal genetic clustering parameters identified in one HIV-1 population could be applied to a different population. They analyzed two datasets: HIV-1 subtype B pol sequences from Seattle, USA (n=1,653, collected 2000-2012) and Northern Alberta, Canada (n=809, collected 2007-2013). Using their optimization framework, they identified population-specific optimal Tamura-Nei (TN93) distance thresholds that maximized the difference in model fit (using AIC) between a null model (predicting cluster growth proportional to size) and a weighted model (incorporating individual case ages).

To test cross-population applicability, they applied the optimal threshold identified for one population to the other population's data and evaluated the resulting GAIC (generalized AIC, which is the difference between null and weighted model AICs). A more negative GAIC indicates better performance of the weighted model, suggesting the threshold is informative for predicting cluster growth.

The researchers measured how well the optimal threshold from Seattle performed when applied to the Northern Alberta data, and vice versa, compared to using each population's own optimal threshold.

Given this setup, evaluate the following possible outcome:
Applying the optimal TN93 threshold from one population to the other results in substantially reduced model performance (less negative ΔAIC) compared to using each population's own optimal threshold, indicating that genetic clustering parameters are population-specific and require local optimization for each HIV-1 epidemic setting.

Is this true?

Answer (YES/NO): YES